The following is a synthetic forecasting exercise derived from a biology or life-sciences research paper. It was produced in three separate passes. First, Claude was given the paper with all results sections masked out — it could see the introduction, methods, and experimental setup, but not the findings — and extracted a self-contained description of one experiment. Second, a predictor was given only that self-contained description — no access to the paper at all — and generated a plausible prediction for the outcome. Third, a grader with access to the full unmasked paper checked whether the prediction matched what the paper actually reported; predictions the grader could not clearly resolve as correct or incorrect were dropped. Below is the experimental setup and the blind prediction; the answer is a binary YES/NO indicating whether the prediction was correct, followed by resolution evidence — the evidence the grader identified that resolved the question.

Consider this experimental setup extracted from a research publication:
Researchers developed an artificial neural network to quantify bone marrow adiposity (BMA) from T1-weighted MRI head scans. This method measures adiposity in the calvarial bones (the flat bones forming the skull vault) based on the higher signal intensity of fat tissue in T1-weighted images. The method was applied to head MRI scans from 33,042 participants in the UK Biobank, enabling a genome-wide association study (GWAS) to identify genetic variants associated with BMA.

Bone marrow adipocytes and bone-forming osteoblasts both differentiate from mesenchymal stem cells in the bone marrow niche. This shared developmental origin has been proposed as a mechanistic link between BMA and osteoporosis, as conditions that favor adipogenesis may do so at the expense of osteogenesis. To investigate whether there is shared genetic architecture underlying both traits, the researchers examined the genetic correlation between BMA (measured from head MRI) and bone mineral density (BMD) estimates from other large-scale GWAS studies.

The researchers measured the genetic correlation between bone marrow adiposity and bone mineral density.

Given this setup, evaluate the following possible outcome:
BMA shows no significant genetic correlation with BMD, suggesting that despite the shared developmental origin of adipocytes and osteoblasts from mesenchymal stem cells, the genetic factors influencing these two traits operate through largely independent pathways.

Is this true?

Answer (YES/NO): NO